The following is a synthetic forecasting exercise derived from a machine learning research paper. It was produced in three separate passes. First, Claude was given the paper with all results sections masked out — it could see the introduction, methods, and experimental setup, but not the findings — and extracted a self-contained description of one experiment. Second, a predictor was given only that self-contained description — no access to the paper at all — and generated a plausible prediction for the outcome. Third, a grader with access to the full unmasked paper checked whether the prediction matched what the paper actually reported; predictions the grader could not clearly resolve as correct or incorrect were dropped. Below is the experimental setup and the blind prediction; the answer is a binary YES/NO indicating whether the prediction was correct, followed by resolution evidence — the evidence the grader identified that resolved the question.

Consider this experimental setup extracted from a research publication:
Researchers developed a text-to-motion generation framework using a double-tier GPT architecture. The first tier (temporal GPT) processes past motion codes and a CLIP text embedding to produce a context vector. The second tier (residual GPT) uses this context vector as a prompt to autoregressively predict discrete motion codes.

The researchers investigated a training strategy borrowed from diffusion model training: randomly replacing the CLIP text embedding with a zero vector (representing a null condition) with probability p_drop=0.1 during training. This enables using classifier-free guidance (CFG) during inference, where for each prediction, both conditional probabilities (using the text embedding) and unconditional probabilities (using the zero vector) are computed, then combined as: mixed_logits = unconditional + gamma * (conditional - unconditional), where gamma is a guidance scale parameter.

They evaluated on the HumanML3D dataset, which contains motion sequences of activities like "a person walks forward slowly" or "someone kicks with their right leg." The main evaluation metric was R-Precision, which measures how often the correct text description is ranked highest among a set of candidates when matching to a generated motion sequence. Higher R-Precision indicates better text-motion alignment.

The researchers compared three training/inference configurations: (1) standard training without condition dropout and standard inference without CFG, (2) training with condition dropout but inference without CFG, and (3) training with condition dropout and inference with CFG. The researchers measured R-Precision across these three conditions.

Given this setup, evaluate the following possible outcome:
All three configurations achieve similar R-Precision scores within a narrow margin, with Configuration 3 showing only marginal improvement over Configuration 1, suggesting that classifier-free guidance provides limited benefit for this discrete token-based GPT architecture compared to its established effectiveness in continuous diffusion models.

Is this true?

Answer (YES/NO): NO